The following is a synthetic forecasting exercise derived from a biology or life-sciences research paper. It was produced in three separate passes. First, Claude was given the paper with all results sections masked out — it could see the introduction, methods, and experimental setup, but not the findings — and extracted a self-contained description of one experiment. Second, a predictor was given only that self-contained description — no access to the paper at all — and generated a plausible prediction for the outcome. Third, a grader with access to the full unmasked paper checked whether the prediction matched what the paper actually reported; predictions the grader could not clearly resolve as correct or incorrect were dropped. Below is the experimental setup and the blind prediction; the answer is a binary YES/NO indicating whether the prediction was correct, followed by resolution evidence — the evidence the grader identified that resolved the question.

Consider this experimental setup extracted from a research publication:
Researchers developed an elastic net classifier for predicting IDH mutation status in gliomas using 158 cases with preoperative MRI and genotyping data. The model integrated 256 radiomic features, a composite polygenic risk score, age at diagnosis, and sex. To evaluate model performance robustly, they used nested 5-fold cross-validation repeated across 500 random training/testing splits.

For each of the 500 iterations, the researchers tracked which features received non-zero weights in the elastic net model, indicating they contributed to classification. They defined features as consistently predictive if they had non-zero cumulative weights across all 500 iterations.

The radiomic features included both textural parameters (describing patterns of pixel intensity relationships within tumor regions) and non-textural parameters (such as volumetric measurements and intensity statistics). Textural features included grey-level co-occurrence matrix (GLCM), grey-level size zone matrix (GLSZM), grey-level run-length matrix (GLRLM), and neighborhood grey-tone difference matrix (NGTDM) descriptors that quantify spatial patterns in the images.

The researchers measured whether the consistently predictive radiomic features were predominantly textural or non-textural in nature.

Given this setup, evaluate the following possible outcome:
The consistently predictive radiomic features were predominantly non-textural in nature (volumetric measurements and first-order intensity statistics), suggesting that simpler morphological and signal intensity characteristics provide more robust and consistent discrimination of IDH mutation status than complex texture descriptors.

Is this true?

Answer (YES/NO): YES